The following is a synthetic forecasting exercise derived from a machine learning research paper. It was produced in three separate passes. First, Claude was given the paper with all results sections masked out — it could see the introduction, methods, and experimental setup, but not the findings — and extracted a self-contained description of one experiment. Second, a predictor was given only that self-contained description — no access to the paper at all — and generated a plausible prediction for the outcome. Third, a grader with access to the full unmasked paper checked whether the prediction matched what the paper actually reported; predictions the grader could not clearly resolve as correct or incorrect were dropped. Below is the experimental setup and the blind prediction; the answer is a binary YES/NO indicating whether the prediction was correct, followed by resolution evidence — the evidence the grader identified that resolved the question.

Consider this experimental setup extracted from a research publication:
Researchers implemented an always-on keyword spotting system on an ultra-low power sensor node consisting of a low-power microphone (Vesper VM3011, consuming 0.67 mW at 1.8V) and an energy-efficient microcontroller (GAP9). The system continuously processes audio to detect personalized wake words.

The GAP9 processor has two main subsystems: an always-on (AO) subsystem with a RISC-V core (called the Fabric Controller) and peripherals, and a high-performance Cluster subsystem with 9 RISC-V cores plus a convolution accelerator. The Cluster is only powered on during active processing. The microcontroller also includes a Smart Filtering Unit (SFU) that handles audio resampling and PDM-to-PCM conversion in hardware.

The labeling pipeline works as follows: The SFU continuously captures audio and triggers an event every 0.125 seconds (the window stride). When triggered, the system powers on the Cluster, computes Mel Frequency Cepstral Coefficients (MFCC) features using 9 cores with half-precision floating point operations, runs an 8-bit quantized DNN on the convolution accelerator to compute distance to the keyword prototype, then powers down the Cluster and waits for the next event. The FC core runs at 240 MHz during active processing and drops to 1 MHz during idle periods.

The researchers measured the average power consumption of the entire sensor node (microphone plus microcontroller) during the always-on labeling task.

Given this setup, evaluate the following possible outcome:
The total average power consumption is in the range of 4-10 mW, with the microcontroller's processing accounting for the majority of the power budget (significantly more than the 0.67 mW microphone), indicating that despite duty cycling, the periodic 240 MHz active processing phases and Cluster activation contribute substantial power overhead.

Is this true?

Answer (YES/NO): YES